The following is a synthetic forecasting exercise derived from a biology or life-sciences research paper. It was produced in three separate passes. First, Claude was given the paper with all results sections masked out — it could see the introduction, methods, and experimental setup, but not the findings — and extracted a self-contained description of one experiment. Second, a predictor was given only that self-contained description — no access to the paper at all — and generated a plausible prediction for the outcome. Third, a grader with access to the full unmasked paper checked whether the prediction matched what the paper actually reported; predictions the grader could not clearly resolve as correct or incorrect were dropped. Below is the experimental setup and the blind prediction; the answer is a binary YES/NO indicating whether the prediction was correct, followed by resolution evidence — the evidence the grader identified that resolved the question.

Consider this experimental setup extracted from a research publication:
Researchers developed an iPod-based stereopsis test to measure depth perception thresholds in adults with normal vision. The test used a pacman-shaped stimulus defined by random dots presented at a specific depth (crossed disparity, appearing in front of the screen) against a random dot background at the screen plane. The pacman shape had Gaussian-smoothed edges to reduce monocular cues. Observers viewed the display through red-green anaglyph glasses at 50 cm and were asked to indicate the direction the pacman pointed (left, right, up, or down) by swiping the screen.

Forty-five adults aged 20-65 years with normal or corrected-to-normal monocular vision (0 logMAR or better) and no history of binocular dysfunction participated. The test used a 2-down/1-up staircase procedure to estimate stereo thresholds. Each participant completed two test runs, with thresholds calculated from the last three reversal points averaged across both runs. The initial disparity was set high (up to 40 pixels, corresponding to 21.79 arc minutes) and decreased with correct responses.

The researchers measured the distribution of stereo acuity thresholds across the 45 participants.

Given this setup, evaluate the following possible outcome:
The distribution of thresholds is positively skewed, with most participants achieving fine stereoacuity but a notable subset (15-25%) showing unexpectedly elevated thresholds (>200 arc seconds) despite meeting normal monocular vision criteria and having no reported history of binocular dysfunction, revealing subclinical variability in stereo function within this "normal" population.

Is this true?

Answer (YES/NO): NO